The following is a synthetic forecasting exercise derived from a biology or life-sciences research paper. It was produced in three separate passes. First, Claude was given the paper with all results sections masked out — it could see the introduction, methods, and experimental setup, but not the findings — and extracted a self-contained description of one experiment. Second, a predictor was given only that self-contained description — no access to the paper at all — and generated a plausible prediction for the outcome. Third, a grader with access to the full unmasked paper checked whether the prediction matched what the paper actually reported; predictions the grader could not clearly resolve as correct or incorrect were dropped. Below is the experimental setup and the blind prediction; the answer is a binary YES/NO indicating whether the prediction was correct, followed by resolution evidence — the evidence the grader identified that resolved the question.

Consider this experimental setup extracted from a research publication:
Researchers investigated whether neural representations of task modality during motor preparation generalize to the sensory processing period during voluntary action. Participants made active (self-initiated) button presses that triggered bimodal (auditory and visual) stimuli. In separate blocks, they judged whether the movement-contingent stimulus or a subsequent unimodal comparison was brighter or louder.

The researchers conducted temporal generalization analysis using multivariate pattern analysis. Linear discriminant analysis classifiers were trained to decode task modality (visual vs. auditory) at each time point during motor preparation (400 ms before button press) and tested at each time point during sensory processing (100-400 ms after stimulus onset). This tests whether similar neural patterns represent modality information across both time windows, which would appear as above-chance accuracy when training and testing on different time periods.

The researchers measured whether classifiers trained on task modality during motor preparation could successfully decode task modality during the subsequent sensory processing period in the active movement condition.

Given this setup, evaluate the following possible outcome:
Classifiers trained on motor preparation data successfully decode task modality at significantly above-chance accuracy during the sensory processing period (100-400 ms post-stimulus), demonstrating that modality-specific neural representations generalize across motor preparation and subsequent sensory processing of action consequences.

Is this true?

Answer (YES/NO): YES